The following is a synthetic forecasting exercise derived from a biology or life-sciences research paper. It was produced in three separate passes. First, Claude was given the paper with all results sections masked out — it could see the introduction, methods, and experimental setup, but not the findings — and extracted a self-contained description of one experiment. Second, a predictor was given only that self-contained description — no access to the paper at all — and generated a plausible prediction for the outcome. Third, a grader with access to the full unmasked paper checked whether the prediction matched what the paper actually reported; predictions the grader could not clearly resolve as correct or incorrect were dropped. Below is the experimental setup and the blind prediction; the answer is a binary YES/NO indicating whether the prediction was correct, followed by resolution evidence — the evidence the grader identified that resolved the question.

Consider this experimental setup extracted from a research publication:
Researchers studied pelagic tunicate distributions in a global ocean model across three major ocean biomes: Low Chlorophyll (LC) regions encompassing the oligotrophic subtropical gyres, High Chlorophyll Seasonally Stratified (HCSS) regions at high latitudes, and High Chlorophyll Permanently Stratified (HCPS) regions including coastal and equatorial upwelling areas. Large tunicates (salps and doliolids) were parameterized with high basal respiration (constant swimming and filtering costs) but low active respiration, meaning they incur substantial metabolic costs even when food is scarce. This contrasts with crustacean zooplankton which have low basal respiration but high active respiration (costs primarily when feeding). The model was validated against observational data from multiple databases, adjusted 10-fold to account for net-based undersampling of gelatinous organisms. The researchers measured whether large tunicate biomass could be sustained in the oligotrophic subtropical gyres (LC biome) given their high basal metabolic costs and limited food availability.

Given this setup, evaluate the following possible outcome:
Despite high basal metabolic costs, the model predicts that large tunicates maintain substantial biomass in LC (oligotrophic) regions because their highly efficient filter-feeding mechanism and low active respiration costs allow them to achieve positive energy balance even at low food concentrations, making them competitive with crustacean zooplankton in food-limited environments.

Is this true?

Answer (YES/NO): NO